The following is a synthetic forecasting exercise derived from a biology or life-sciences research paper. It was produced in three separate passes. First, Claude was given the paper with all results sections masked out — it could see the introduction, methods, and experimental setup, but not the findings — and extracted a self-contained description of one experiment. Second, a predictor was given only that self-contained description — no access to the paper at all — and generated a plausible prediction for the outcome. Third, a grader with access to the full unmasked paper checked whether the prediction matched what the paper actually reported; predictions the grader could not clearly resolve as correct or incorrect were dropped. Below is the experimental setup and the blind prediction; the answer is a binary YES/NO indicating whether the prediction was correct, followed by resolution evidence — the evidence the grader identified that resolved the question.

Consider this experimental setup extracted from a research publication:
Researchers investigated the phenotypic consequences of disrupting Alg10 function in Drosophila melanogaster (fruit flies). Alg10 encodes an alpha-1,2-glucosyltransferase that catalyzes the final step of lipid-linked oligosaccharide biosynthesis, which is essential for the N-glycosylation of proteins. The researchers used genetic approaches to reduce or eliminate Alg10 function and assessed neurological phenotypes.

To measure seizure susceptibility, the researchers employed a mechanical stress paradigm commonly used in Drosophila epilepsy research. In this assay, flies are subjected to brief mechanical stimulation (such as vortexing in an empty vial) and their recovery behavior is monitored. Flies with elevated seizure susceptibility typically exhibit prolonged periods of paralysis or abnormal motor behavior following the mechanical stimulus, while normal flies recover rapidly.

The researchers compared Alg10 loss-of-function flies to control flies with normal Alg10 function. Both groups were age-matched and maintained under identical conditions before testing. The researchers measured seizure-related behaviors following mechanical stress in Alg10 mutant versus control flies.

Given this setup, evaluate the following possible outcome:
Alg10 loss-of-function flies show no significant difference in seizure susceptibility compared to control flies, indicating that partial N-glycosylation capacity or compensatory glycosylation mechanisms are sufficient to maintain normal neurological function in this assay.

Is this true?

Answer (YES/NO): NO